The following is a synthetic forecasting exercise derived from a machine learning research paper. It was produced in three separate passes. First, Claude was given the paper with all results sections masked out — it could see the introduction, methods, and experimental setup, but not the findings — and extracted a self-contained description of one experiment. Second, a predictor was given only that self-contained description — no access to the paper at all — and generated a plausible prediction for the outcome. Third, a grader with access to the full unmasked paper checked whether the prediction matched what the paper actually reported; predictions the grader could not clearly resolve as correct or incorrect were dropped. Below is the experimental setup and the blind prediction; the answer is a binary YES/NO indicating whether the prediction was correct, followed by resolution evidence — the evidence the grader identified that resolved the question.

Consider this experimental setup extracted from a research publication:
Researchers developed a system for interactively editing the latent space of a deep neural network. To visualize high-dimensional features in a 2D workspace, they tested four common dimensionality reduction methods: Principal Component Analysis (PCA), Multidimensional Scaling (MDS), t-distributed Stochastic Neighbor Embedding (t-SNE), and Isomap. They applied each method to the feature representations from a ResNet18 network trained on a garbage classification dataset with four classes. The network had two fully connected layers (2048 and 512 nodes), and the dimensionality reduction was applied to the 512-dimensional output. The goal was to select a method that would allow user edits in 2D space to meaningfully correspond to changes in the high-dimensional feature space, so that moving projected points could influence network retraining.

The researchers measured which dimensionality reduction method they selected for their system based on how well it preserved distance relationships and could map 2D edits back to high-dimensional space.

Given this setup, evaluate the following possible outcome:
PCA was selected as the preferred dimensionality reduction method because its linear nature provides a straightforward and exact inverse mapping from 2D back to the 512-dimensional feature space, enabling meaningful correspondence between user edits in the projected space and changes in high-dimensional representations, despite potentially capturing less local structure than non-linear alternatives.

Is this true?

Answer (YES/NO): NO